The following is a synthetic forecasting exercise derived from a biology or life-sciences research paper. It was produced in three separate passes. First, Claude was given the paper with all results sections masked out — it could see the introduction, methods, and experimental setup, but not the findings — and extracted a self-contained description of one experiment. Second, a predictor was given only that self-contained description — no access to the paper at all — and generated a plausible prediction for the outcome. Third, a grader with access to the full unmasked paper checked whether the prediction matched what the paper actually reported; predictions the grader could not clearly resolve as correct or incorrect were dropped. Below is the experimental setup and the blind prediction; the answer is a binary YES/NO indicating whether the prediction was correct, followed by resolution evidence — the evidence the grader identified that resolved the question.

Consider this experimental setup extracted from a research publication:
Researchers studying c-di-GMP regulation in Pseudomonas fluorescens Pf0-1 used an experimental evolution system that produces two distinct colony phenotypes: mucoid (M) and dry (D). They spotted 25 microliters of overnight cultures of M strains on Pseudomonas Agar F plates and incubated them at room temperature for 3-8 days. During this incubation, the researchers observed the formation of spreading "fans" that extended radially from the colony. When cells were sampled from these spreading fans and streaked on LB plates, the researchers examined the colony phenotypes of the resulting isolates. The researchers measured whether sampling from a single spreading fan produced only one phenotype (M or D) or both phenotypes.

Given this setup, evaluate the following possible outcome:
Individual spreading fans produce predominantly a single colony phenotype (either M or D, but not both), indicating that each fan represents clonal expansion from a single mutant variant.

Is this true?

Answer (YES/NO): NO